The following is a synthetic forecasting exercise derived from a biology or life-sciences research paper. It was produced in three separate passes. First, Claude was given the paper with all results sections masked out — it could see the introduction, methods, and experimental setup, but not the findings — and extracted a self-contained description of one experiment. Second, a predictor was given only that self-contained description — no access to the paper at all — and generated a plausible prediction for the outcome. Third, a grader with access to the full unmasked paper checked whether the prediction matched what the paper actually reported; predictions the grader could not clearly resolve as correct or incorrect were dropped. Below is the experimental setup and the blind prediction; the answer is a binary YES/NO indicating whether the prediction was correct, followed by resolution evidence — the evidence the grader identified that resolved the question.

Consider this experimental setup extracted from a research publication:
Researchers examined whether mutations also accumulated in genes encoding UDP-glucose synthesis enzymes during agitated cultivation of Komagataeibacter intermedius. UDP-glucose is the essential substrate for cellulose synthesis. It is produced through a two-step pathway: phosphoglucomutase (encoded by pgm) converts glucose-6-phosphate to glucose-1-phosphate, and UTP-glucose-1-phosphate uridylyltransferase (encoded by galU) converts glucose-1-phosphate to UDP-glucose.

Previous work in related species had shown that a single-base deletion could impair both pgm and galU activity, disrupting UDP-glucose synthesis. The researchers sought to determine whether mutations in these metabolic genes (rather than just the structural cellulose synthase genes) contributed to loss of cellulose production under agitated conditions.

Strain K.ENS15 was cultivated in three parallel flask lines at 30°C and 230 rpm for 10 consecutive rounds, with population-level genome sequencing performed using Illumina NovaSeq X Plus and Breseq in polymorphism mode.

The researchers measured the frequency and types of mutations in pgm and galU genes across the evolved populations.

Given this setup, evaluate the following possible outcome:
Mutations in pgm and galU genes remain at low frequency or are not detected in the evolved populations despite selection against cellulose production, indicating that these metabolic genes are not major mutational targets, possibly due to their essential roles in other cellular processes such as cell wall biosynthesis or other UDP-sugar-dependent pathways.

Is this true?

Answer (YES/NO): NO